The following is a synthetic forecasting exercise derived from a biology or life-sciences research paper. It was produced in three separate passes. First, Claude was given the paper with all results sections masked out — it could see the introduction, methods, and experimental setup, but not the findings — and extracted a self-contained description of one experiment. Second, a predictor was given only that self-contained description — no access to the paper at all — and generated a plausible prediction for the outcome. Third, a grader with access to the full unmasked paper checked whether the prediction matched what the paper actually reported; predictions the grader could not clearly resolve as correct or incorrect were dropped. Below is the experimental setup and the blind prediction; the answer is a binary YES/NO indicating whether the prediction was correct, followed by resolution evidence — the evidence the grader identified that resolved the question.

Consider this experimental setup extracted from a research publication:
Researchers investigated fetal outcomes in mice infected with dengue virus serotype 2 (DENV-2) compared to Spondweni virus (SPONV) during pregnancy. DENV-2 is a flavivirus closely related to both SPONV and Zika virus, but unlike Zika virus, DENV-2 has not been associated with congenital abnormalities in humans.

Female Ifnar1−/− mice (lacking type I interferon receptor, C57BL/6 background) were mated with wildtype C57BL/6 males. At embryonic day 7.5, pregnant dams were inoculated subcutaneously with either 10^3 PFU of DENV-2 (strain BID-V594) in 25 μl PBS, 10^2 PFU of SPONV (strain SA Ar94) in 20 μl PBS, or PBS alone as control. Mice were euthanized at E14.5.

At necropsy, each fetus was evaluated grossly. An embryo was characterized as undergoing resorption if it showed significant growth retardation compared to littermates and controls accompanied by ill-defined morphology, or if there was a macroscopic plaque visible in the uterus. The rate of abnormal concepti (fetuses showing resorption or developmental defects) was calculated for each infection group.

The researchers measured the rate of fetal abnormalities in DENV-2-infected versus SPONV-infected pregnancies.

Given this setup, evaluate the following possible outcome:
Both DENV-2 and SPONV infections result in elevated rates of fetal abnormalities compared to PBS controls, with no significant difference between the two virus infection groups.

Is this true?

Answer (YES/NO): NO